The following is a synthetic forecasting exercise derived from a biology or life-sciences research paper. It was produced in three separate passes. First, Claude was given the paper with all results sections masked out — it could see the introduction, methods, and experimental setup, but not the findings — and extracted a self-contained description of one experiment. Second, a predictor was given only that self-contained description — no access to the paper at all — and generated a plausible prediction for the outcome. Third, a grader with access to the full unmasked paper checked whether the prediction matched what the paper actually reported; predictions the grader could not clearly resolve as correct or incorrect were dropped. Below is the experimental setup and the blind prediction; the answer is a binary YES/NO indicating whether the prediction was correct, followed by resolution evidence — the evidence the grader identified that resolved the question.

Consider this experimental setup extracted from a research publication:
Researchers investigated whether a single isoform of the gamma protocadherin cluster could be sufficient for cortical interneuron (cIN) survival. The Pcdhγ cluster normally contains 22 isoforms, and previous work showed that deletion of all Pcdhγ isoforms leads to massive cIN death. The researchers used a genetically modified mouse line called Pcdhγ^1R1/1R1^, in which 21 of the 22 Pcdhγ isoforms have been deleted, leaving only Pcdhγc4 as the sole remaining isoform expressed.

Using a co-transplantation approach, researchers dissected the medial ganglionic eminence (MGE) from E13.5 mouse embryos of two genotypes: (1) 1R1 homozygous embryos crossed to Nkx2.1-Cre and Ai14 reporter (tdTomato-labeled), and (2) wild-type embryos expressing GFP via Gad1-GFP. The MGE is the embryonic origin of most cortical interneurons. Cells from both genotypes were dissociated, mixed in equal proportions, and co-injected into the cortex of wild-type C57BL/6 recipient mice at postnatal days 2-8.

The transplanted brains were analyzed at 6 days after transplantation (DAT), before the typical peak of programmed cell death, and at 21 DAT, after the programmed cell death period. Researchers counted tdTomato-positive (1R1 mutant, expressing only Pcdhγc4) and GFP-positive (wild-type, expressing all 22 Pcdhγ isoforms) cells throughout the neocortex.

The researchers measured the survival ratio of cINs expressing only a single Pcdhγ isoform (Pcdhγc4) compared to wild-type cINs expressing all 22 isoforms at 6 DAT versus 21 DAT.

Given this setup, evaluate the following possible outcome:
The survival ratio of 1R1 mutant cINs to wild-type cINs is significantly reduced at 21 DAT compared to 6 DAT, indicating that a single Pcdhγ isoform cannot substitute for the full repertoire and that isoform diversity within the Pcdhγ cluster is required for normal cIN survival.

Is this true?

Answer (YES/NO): NO